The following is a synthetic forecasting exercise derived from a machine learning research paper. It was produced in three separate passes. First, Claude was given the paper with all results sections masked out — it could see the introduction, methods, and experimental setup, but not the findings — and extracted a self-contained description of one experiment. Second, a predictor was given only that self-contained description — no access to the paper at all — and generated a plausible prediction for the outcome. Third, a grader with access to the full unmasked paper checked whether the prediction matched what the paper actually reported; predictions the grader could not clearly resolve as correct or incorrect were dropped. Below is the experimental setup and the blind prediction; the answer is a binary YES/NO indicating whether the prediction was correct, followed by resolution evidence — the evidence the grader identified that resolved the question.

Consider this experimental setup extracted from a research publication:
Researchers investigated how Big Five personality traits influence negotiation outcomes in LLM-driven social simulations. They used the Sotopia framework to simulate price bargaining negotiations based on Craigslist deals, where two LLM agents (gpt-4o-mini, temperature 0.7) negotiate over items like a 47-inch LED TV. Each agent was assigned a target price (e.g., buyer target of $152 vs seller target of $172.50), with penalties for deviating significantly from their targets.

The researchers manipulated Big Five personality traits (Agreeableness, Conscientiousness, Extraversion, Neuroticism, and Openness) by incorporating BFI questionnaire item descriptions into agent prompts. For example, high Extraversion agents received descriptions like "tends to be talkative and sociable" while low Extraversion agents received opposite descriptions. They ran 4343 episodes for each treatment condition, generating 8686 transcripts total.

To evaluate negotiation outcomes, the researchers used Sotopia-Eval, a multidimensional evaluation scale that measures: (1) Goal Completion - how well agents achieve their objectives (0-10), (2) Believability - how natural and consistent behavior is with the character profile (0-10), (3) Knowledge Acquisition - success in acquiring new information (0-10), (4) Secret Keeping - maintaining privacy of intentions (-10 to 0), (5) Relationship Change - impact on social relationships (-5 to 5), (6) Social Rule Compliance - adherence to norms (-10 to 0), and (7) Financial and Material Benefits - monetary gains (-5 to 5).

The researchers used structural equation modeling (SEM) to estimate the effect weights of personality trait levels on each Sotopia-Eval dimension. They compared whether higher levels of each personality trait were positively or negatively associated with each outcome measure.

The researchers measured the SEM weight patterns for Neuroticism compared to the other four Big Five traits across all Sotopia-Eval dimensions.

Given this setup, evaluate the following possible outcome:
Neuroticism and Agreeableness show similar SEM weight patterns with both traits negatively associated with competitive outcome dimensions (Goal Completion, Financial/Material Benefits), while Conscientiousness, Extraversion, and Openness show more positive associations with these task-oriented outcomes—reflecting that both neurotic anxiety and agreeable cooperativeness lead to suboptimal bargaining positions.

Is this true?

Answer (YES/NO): NO